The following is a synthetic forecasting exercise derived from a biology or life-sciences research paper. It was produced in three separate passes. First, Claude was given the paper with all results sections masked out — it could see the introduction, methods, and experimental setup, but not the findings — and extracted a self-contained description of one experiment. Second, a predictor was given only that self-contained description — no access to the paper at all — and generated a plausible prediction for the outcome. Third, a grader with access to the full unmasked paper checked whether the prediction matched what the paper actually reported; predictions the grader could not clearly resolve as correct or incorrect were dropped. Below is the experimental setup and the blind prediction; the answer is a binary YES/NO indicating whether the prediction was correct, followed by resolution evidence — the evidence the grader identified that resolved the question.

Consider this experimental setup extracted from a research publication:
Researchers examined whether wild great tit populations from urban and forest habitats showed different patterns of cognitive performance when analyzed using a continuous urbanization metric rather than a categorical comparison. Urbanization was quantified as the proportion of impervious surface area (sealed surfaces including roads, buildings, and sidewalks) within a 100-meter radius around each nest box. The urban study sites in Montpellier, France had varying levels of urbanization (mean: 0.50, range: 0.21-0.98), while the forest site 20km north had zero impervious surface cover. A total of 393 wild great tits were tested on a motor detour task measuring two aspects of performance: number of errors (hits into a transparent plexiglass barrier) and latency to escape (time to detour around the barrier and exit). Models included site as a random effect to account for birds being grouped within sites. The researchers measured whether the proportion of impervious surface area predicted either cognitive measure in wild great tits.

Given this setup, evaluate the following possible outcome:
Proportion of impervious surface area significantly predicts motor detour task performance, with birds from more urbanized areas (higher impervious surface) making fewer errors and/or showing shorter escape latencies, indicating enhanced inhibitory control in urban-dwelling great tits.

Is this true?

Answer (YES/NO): NO